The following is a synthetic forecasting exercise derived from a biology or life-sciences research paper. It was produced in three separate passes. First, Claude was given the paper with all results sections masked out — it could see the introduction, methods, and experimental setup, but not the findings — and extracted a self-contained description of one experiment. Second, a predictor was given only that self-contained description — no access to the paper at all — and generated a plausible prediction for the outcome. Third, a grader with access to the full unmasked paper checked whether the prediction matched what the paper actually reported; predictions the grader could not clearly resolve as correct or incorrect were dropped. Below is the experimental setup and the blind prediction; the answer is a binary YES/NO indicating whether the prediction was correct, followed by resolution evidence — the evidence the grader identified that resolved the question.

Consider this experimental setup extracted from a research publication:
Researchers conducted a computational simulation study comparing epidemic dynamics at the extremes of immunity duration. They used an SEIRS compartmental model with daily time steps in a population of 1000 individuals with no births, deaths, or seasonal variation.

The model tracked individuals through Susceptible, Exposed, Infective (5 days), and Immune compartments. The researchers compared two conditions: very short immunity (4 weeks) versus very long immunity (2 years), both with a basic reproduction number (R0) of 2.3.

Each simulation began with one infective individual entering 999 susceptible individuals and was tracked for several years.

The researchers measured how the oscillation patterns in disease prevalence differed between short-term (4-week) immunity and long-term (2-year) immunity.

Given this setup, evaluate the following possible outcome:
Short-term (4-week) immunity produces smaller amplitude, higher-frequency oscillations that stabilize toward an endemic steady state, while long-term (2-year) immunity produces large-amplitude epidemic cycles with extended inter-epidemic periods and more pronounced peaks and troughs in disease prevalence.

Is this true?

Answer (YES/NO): NO